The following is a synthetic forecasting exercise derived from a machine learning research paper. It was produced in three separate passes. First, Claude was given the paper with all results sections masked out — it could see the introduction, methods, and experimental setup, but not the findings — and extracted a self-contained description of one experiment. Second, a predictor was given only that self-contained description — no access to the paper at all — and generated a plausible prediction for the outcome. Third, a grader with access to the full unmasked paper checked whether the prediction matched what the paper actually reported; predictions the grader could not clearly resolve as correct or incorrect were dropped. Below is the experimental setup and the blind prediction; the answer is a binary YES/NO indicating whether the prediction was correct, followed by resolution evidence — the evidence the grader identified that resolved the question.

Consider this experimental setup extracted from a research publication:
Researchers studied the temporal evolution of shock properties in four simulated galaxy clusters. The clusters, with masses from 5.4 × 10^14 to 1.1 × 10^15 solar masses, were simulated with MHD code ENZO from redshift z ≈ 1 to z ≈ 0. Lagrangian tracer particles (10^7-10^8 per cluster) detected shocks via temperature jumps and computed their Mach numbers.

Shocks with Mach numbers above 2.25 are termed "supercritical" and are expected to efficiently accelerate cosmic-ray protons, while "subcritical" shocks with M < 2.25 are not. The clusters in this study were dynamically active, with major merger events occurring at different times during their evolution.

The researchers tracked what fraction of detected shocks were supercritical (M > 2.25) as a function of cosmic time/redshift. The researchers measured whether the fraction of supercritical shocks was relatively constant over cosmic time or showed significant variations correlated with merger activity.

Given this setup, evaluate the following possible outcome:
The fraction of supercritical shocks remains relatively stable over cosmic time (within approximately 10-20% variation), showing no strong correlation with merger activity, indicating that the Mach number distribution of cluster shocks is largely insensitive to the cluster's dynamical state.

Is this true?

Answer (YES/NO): NO